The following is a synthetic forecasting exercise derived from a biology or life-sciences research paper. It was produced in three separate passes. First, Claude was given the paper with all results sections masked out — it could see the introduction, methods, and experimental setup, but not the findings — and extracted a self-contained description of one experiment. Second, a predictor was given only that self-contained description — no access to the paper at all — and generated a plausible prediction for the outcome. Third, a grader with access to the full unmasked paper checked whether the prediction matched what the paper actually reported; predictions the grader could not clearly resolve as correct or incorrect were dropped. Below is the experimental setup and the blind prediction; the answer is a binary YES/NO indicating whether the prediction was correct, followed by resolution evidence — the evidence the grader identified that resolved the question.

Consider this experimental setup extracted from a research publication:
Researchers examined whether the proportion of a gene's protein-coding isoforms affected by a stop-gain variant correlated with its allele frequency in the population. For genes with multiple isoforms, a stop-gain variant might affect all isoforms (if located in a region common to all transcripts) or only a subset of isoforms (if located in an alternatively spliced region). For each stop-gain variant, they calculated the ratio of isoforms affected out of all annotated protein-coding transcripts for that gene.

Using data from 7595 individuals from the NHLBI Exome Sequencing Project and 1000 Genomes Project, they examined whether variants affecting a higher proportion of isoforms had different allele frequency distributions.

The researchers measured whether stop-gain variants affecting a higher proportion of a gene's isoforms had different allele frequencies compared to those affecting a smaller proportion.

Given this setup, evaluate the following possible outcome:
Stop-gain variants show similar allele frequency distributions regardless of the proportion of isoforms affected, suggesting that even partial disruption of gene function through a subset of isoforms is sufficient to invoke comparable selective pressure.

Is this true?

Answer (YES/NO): NO